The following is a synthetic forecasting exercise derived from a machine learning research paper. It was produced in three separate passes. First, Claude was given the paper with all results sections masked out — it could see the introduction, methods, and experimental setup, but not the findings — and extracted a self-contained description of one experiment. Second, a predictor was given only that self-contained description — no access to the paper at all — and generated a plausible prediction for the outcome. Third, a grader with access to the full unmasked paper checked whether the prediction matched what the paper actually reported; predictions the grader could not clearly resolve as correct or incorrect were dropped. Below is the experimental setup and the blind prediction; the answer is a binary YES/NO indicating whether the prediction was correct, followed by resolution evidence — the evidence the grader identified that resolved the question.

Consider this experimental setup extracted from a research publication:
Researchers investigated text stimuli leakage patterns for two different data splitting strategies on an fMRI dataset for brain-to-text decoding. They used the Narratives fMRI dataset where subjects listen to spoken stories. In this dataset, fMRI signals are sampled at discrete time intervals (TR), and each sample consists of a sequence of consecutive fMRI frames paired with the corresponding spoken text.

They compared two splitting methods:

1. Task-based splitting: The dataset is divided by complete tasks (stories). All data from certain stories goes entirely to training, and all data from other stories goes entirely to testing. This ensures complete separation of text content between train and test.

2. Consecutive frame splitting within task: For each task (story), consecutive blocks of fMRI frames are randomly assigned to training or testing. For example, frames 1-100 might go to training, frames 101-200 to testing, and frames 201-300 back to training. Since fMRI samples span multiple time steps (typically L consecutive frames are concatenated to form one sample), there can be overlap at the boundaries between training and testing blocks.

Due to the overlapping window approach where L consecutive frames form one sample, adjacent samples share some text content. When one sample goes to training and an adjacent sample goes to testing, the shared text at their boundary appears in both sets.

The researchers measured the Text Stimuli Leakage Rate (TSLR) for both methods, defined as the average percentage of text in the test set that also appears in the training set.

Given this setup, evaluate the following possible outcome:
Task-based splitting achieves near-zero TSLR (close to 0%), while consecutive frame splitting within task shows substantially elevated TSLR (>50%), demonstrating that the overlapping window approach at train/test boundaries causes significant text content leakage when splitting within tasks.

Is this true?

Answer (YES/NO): NO